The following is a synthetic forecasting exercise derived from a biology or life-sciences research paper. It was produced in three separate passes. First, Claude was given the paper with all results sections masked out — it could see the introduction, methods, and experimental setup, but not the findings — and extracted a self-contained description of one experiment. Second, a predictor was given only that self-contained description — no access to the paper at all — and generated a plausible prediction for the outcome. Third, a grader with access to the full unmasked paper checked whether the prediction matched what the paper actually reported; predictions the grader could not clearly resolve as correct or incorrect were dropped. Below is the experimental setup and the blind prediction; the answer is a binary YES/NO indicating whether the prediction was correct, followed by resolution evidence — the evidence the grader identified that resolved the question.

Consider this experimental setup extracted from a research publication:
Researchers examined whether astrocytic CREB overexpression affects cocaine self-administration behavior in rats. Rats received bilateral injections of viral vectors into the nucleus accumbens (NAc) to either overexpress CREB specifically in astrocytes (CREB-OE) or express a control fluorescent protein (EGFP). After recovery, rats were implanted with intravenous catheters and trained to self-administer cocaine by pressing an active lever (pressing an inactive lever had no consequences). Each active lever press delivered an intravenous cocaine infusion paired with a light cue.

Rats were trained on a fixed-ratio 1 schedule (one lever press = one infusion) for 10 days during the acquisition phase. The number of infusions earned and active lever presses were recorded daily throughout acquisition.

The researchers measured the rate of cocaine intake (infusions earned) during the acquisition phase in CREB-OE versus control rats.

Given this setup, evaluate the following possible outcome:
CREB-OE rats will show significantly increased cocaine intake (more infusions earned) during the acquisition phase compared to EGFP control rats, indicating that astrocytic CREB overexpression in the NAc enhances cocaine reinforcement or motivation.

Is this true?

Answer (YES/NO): YES